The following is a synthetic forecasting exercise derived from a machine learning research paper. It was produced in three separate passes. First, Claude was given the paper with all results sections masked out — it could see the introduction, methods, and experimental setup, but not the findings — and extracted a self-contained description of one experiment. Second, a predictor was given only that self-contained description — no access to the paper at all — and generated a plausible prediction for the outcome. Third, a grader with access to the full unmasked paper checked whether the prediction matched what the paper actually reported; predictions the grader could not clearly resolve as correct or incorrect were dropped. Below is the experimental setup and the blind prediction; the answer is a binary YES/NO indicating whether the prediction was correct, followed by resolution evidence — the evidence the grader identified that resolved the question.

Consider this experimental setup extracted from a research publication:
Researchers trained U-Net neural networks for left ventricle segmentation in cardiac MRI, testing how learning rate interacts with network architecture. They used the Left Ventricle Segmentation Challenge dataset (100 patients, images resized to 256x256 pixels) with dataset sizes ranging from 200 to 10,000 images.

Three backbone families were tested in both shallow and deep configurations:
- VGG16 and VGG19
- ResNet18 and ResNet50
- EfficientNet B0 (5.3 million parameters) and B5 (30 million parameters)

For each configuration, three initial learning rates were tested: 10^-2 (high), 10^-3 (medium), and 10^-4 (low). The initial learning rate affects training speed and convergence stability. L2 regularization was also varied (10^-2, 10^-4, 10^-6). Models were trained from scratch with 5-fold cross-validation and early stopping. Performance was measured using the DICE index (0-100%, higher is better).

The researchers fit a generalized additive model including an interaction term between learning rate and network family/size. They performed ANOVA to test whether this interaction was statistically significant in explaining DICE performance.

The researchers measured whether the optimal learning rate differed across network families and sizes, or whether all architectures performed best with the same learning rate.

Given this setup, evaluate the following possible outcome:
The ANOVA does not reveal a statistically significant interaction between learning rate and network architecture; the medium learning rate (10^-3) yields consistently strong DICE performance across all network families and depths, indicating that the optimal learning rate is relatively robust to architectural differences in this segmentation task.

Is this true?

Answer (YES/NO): NO